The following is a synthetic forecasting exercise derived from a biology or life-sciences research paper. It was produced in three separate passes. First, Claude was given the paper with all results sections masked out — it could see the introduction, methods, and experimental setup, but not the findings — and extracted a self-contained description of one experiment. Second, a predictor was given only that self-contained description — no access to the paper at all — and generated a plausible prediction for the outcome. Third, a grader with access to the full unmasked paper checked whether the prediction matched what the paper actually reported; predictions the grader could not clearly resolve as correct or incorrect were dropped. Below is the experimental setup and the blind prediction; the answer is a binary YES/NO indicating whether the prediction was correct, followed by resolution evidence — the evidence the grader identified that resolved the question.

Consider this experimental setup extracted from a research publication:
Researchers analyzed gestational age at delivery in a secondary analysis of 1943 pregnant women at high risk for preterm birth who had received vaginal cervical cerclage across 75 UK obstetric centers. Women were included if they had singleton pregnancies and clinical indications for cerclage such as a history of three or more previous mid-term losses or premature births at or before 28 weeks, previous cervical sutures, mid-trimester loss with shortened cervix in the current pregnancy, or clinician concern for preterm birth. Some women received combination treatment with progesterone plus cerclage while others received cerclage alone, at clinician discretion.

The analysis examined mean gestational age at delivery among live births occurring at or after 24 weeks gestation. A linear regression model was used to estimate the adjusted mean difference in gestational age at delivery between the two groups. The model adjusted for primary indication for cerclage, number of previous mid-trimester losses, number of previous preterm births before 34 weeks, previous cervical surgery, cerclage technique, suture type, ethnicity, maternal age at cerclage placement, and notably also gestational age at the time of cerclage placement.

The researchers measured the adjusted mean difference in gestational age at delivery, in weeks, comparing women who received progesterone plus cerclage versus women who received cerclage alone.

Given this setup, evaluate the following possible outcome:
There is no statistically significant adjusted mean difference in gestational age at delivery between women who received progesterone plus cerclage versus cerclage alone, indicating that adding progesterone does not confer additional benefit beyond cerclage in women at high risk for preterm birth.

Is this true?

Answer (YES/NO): YES